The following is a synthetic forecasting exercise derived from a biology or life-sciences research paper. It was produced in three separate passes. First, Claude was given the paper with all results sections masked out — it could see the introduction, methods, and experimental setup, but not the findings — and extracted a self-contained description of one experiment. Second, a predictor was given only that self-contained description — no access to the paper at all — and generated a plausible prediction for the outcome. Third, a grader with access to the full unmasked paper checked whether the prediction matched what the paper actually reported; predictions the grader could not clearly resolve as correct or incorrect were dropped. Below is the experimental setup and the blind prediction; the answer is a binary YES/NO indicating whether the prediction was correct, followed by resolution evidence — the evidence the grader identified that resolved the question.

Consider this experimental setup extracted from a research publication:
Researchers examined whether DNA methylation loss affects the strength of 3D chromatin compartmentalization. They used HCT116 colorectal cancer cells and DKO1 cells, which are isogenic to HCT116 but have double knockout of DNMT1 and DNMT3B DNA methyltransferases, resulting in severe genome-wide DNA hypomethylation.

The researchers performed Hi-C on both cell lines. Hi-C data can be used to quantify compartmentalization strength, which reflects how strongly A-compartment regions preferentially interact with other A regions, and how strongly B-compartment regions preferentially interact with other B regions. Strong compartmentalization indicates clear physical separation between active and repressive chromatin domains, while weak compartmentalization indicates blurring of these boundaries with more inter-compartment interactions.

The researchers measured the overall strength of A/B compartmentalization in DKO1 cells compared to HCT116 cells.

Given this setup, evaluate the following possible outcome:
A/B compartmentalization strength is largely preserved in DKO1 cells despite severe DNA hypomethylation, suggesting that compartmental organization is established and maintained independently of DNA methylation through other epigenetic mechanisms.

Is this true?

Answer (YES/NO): NO